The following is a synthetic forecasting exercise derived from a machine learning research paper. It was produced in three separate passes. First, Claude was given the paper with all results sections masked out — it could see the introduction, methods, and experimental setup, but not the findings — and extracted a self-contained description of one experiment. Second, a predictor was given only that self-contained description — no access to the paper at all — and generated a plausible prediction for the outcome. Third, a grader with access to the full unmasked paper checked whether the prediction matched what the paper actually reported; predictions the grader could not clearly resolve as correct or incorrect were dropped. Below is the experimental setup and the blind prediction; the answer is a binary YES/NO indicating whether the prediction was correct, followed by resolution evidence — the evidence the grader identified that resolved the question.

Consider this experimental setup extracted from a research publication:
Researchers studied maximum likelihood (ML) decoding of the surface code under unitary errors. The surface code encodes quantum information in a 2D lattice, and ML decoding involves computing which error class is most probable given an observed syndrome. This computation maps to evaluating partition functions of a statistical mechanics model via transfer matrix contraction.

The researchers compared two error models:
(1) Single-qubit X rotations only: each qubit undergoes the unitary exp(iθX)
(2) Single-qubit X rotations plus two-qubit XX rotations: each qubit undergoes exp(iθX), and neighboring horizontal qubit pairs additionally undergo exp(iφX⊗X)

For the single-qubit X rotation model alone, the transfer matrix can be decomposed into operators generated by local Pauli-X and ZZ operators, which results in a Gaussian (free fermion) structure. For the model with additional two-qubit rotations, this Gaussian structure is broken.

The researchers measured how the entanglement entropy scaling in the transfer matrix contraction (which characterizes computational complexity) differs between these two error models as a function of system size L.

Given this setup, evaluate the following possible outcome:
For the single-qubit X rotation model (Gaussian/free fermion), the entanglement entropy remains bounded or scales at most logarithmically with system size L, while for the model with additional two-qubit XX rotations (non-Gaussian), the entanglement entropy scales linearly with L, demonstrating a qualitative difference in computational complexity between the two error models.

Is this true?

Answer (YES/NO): YES